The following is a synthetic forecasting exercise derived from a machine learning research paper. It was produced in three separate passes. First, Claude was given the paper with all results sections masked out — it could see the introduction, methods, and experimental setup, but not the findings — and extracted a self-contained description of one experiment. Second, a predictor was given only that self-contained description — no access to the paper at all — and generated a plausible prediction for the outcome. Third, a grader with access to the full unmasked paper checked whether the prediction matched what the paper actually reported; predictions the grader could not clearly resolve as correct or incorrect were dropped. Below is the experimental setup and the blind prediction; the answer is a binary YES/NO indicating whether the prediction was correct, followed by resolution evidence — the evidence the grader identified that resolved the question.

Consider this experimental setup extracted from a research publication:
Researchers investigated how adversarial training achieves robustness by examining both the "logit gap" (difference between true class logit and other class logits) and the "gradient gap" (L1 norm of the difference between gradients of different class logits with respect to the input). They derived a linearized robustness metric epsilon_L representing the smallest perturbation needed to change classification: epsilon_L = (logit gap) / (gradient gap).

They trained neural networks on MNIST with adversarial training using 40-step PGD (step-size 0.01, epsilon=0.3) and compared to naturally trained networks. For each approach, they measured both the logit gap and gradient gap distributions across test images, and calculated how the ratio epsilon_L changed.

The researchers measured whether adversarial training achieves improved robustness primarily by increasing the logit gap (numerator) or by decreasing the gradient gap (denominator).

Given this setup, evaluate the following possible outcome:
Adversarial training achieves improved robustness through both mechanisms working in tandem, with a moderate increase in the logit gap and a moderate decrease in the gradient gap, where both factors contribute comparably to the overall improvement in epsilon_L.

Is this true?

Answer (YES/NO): NO